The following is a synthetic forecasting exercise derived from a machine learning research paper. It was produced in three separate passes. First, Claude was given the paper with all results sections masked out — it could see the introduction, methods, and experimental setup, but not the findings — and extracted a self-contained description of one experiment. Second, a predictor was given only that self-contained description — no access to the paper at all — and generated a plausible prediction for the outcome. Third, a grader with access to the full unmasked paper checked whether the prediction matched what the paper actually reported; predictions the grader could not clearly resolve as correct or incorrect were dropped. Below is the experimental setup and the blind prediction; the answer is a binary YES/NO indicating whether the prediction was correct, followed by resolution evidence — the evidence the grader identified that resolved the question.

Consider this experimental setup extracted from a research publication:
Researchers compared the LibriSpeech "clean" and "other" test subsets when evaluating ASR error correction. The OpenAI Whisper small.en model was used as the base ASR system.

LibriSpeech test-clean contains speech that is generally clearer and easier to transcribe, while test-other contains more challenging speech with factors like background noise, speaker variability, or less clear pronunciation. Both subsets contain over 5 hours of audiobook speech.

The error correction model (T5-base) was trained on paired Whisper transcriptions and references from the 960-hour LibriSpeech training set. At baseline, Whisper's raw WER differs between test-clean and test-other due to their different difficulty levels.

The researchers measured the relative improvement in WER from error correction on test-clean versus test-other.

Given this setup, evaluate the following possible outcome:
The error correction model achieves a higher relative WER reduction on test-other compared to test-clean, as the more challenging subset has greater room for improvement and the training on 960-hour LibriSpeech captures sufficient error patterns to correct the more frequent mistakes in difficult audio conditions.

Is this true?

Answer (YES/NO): NO